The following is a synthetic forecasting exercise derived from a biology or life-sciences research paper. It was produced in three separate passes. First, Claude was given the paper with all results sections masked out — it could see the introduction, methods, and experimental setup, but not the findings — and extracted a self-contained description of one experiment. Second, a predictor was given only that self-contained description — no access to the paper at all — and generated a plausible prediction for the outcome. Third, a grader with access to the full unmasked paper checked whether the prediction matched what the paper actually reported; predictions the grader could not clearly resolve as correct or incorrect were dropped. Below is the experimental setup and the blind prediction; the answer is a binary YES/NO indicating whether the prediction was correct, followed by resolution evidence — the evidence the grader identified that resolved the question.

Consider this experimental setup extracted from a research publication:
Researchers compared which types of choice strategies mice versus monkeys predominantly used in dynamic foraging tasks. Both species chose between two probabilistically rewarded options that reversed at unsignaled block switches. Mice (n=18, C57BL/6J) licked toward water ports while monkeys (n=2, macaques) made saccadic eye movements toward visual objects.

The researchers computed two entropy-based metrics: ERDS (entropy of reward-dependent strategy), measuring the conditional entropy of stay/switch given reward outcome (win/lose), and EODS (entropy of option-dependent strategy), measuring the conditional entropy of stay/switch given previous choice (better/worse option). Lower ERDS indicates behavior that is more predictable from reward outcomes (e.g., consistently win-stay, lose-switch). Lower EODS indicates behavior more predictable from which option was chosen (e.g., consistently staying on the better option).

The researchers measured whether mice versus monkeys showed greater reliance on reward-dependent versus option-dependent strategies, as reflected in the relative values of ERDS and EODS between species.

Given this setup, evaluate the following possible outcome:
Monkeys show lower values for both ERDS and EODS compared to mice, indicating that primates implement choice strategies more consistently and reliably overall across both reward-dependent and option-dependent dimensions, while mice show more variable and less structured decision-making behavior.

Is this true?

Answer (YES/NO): NO